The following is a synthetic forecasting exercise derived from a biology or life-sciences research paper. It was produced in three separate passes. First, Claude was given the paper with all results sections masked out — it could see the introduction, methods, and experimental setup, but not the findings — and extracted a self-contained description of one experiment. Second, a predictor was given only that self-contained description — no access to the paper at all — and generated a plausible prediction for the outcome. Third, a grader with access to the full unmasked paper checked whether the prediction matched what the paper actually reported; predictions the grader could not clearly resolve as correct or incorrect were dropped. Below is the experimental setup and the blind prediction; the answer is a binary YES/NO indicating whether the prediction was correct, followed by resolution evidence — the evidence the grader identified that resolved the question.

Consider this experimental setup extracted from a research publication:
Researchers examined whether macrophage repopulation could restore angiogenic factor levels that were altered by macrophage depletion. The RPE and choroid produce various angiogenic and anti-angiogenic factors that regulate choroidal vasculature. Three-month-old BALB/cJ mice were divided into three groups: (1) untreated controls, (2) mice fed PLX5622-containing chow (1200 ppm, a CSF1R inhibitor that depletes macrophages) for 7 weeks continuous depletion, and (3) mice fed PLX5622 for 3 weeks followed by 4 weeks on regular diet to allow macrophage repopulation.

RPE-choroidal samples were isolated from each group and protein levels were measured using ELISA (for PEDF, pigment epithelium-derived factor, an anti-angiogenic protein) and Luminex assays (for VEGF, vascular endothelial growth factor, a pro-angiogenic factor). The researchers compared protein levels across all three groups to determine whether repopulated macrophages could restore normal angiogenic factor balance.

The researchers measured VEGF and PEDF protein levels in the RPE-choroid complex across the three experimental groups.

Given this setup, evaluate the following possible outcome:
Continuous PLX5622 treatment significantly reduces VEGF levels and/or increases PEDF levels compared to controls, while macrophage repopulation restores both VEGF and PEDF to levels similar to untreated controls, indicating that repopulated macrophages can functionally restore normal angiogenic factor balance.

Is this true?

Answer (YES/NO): NO